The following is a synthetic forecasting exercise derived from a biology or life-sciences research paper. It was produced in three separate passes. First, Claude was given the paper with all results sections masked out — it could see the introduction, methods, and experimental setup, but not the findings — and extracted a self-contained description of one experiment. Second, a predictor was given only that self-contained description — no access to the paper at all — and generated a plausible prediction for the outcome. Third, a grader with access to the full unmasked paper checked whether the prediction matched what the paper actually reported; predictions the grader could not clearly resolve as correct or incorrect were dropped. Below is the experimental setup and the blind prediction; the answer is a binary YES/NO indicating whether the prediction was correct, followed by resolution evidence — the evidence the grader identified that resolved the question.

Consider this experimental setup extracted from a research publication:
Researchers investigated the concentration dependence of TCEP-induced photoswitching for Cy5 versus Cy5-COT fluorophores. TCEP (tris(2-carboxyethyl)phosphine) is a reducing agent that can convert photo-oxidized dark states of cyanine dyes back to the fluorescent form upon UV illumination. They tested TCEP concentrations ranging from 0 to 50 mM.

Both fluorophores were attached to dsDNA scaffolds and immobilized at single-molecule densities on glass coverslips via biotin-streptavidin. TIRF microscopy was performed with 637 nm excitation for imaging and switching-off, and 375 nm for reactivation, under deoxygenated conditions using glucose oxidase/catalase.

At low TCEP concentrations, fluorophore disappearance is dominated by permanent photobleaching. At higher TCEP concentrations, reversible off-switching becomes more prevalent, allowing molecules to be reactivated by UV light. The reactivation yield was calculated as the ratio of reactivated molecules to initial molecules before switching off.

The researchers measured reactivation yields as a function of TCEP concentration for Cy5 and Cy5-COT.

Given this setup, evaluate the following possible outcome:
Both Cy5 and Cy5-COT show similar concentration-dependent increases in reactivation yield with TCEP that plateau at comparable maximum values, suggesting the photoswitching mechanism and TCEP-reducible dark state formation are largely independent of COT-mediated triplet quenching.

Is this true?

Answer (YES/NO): NO